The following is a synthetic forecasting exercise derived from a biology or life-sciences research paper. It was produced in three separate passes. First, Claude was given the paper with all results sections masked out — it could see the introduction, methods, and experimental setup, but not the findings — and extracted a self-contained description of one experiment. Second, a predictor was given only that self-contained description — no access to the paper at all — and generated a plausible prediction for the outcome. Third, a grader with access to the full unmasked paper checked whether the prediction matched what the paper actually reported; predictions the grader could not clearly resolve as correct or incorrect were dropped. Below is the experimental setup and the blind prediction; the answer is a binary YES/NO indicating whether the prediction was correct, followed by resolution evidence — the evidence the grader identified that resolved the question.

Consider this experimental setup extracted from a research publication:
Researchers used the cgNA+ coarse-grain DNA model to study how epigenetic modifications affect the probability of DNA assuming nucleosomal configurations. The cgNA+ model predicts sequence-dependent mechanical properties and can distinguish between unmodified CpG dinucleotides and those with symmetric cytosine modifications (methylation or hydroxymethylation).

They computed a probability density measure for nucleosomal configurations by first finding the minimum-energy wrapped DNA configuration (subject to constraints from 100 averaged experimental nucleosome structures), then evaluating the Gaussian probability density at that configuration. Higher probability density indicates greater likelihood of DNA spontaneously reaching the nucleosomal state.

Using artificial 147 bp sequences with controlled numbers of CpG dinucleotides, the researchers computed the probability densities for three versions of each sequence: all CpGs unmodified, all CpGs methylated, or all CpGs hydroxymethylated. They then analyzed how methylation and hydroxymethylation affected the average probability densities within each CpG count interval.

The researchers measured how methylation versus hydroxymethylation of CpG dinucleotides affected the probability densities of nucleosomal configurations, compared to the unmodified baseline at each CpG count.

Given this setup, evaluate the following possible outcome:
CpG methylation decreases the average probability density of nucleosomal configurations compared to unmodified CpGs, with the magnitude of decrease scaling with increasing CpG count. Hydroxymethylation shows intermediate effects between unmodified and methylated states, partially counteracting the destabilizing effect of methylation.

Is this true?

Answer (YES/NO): NO